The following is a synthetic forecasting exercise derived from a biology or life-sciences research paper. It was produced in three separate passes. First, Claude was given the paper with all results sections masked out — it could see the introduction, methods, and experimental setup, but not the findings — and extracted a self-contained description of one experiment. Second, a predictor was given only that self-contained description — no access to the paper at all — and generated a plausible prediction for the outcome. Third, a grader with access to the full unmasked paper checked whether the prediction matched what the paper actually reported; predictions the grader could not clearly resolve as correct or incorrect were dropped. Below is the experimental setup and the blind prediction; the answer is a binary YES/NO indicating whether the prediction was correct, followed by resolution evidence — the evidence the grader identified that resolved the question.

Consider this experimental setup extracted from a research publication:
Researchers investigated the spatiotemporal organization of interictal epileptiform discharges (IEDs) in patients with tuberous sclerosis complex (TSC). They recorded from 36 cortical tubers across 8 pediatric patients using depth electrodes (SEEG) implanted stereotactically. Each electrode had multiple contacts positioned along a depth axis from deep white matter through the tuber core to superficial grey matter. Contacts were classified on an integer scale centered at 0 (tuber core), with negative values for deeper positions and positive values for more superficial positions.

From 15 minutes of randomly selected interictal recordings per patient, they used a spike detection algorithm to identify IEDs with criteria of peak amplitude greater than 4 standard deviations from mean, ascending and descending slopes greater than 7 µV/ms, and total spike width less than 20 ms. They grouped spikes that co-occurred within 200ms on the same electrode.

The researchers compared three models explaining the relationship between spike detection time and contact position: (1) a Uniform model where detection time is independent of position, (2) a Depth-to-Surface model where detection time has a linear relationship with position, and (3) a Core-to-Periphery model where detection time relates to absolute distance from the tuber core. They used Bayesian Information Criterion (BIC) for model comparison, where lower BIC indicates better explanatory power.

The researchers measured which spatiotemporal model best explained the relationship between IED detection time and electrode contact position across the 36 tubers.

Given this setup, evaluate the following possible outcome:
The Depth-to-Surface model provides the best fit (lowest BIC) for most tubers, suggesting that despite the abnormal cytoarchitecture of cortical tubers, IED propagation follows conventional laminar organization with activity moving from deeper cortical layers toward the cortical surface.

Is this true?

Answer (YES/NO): NO